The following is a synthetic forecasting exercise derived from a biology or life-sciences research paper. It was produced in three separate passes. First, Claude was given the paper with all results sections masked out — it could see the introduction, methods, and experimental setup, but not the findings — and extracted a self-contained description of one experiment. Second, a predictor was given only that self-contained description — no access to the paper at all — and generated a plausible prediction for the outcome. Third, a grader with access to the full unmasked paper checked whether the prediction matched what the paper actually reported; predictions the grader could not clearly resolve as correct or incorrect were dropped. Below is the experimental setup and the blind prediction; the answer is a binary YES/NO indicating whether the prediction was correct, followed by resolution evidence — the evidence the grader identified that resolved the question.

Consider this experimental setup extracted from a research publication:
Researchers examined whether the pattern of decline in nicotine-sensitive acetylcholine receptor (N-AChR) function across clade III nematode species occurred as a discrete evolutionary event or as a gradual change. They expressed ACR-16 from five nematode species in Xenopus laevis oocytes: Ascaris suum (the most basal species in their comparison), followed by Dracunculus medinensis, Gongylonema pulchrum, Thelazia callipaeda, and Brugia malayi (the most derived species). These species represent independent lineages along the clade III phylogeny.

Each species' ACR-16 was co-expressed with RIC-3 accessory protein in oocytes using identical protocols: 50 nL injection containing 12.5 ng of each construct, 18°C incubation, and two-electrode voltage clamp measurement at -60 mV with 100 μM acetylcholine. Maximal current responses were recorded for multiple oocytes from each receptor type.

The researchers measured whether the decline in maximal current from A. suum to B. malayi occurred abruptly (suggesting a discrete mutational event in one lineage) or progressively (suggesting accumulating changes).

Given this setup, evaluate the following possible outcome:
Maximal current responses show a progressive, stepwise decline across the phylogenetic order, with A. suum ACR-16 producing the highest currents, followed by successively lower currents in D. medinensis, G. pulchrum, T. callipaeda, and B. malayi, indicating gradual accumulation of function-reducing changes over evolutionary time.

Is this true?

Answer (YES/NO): NO